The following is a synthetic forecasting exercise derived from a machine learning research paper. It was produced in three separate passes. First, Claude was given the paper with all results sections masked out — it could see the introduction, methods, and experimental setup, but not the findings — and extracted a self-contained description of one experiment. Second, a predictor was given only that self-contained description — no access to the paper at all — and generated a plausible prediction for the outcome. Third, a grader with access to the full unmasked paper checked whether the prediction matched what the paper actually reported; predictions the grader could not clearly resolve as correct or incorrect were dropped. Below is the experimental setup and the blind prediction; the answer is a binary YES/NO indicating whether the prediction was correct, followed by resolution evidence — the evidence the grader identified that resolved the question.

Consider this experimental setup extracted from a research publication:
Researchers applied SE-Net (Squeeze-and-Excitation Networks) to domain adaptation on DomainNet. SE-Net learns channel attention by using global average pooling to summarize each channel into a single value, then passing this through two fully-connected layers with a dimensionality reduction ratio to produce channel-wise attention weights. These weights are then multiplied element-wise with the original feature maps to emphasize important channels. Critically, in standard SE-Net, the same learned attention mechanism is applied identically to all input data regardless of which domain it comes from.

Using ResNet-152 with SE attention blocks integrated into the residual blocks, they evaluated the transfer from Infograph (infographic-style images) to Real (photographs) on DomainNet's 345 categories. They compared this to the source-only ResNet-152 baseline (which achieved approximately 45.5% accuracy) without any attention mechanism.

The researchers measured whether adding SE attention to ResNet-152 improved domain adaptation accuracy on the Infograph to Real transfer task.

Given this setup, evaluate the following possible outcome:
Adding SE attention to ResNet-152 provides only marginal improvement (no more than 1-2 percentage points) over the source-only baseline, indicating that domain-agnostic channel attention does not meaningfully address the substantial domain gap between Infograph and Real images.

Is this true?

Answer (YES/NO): NO